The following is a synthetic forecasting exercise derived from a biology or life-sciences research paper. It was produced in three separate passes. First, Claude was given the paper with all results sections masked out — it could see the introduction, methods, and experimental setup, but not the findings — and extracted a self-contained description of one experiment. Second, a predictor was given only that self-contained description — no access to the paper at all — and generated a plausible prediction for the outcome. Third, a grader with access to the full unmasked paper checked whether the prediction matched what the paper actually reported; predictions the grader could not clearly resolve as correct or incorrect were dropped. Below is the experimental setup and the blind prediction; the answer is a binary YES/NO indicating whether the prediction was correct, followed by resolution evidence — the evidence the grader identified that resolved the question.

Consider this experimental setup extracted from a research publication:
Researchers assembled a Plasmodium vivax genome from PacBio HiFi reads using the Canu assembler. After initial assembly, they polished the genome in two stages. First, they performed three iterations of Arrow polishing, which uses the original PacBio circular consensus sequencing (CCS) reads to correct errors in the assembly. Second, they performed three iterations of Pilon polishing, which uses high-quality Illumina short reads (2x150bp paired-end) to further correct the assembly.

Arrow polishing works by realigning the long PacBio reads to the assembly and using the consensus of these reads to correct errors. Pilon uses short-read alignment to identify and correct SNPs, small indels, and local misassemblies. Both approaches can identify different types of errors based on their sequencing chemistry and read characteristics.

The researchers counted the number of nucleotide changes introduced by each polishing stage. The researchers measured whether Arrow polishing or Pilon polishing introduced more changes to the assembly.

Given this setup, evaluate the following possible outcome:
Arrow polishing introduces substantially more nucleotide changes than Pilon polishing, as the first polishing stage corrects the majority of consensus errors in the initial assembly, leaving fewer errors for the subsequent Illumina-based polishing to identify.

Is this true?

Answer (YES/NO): YES